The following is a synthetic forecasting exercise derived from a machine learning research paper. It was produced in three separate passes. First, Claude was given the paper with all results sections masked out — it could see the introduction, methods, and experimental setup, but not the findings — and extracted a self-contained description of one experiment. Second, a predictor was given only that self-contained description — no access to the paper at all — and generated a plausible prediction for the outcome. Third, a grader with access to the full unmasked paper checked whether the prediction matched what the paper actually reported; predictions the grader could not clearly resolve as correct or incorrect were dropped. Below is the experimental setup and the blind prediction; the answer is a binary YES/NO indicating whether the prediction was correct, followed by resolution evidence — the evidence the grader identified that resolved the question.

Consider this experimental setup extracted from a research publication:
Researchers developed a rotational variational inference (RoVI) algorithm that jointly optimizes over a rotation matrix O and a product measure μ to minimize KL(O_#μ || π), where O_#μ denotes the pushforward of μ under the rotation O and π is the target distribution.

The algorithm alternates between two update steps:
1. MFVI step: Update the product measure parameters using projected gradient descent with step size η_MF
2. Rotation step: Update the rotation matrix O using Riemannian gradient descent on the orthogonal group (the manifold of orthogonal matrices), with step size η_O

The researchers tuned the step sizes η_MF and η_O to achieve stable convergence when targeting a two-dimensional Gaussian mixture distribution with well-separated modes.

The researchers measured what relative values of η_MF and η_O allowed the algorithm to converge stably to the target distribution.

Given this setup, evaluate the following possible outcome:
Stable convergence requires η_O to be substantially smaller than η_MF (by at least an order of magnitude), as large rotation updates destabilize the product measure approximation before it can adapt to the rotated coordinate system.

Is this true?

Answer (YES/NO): NO